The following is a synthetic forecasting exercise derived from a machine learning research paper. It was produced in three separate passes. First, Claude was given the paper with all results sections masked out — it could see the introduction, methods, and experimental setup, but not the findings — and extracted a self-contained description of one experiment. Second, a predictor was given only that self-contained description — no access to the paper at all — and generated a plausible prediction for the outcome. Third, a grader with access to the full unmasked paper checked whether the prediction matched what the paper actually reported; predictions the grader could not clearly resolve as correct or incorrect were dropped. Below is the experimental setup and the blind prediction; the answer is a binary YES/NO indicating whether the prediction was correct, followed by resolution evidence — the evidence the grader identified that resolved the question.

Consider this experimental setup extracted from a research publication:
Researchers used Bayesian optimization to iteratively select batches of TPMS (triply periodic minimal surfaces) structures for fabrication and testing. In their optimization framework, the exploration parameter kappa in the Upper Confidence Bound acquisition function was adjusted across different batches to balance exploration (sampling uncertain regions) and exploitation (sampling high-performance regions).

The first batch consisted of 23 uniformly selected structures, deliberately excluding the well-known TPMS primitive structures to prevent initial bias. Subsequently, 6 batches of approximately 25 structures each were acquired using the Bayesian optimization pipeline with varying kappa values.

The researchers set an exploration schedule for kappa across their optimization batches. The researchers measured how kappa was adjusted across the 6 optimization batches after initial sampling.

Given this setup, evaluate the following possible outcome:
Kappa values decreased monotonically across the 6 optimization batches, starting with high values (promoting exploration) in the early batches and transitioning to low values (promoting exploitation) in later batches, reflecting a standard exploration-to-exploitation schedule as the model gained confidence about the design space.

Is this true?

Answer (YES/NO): NO